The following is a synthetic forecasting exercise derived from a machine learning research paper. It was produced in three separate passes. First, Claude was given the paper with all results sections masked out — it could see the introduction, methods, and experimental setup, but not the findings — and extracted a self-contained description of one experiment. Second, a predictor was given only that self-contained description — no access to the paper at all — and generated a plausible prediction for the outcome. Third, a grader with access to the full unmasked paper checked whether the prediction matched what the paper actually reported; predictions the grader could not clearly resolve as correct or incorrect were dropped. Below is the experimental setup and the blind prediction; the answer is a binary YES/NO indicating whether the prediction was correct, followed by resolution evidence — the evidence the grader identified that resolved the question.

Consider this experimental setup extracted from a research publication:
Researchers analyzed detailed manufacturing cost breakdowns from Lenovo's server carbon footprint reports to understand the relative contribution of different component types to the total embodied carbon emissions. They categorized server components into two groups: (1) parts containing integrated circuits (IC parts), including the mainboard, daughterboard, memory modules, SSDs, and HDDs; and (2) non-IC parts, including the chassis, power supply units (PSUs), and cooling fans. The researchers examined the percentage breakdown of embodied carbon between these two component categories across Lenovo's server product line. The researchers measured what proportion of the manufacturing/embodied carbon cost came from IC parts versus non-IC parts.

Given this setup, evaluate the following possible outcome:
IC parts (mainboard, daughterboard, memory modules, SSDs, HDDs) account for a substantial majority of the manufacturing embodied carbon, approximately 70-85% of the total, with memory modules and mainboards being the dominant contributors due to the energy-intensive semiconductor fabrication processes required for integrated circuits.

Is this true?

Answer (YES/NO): NO